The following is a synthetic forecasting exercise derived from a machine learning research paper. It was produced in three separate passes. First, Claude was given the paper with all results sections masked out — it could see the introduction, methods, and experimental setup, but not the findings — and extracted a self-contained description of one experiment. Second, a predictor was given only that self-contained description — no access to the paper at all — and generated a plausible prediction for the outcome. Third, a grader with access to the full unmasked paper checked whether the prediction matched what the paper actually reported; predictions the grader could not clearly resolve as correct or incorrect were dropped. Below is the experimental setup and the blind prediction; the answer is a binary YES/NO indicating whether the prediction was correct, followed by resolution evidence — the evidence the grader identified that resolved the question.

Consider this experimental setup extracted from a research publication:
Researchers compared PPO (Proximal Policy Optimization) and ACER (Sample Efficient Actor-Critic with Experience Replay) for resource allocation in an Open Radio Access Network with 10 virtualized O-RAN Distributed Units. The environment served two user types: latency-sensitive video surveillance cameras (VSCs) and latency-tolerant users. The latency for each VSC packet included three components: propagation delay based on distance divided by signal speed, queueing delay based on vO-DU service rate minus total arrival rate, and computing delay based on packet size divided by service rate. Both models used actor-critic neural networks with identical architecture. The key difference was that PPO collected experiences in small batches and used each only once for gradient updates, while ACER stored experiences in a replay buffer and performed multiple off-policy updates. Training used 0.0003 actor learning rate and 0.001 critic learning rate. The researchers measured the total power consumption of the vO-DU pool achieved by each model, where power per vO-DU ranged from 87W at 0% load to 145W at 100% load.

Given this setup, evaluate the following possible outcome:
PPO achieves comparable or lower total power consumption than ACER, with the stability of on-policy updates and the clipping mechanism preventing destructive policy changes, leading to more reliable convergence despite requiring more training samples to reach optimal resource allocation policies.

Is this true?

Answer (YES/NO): NO